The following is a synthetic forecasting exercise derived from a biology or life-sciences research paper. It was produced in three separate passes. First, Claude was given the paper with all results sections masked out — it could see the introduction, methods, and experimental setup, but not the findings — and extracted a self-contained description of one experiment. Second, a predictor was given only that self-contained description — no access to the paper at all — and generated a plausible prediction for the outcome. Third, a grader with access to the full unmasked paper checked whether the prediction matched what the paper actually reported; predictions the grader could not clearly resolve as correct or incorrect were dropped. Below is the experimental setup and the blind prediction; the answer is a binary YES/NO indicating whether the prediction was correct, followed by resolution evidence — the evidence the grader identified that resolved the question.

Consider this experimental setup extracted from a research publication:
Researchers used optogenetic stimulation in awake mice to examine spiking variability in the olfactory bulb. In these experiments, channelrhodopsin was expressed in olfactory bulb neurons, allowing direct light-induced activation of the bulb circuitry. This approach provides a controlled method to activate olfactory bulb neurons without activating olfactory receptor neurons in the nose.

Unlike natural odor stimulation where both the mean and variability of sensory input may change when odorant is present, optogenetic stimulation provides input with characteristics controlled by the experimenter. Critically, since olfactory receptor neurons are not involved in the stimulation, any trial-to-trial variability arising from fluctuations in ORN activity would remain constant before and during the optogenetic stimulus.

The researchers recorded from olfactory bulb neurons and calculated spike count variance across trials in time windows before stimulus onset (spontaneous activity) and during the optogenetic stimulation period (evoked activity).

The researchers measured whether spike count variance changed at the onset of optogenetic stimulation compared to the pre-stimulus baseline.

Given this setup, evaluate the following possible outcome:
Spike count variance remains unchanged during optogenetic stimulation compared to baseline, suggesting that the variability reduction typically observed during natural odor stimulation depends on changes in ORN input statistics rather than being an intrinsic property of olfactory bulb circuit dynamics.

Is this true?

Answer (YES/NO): NO